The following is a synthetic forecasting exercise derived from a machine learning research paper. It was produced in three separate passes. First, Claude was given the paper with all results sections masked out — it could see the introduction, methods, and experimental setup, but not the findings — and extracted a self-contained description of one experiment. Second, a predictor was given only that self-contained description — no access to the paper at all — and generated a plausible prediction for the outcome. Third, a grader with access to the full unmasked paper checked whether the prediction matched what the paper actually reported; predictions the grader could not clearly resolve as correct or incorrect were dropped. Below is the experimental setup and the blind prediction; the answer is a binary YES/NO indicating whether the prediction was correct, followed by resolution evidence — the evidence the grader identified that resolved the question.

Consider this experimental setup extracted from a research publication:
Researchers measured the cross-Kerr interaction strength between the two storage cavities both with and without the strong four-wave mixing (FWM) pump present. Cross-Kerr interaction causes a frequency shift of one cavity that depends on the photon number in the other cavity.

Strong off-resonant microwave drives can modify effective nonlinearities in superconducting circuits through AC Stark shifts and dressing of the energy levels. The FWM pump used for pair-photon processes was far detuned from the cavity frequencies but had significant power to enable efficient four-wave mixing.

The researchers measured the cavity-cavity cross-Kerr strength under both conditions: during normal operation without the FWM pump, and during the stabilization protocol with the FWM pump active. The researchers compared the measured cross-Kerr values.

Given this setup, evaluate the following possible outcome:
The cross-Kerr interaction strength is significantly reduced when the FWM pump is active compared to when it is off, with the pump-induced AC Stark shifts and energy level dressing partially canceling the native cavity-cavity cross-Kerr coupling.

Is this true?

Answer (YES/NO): NO